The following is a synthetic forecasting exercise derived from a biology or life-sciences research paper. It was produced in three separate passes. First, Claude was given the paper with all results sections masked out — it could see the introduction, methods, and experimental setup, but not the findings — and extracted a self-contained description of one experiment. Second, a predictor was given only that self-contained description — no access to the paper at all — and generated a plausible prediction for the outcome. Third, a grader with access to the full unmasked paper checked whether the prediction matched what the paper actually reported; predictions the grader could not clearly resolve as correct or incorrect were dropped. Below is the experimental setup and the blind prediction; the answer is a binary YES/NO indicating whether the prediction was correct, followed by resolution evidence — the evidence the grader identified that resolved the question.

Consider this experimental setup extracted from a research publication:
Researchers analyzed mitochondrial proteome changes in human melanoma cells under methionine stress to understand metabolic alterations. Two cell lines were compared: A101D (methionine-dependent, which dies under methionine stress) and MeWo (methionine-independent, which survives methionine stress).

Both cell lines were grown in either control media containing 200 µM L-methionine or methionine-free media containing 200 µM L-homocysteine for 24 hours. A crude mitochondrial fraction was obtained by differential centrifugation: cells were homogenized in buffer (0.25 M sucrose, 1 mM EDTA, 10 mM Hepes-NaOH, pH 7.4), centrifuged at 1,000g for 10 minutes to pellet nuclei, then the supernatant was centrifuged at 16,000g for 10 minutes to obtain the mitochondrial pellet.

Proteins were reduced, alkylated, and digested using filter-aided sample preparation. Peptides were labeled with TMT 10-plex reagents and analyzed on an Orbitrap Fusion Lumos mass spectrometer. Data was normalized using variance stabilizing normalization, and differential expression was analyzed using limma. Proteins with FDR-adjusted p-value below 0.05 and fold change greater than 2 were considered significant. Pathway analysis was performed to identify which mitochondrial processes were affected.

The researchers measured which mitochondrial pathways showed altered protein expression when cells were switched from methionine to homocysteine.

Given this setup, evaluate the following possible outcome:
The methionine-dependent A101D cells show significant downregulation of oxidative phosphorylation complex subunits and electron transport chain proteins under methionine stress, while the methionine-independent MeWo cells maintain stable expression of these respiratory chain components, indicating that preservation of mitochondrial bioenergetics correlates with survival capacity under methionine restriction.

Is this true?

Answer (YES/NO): NO